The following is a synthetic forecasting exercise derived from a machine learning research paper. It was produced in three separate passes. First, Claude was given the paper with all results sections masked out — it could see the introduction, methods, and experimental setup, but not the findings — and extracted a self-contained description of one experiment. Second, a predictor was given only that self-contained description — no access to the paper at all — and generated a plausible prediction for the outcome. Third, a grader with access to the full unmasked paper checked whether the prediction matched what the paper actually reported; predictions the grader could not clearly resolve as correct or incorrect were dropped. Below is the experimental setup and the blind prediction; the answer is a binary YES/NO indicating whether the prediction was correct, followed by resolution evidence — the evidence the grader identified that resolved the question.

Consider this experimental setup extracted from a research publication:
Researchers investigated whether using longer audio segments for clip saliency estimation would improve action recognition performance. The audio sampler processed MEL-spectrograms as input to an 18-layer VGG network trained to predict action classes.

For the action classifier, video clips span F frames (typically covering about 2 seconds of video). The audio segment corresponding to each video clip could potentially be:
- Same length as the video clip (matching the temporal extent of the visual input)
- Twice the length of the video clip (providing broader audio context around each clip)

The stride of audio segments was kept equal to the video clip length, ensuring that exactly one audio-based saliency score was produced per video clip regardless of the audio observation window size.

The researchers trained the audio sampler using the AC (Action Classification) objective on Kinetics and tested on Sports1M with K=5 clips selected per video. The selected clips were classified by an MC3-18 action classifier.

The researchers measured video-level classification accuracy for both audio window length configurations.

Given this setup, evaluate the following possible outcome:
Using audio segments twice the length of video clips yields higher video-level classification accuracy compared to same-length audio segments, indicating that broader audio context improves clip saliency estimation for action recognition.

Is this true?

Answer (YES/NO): YES